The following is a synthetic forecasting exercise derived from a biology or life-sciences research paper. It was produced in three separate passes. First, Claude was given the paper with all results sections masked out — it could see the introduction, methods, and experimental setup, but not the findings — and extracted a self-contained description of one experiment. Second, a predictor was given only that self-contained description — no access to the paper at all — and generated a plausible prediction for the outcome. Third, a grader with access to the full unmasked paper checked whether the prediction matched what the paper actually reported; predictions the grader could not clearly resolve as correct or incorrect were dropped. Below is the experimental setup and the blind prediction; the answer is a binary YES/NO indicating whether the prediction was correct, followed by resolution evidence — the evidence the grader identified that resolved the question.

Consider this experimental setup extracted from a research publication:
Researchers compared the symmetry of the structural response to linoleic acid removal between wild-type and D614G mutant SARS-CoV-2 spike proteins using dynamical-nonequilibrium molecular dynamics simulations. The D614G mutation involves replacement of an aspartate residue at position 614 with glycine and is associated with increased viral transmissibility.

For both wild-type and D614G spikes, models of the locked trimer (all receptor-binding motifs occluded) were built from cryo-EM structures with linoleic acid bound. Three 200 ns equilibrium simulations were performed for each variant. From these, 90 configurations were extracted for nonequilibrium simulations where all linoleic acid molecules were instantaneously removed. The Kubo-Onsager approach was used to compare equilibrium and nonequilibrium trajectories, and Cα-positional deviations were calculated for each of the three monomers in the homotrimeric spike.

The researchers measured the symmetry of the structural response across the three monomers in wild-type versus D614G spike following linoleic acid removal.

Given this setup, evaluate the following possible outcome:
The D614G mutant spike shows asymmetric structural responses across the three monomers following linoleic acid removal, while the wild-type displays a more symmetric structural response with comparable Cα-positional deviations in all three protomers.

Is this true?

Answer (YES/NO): YES